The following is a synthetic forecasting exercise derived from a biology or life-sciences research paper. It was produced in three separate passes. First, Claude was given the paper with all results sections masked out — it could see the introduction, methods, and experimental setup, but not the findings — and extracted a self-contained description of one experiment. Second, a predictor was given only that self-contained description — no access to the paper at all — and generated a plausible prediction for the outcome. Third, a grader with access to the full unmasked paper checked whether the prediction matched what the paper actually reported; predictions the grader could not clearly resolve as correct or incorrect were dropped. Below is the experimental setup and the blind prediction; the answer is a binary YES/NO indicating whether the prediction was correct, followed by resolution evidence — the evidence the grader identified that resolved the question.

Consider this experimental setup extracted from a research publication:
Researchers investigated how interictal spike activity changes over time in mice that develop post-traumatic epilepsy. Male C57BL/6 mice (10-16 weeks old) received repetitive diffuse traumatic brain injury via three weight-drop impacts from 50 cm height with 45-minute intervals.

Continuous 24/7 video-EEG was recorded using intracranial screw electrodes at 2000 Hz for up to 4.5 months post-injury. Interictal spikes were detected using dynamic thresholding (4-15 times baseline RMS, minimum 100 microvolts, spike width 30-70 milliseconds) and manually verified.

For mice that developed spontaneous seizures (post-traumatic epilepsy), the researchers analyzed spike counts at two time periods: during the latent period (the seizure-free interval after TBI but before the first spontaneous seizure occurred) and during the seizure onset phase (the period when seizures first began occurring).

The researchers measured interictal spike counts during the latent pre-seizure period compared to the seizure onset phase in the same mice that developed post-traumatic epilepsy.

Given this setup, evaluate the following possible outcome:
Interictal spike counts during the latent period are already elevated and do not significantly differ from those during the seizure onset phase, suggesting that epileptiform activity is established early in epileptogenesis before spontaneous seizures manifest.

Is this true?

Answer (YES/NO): NO